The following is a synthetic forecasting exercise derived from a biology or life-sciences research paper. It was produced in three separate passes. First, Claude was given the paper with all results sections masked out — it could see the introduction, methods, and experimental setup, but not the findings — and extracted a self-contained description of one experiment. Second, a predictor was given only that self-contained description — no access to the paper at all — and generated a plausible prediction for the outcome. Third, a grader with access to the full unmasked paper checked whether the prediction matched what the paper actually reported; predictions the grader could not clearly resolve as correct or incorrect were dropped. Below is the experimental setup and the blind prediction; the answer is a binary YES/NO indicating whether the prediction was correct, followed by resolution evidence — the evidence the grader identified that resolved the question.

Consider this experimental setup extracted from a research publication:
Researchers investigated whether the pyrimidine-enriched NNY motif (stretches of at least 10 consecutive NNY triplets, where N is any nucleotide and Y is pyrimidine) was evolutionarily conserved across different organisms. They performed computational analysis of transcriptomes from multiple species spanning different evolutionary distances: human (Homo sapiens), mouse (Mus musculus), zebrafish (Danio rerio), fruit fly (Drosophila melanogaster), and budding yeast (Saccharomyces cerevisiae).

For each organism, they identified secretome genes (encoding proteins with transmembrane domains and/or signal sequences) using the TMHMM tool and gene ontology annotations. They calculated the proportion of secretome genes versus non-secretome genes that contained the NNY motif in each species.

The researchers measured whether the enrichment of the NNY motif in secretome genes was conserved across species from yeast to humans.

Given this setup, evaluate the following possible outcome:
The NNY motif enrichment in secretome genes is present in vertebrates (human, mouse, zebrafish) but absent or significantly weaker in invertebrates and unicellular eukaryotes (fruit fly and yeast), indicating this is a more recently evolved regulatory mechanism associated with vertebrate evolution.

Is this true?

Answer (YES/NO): NO